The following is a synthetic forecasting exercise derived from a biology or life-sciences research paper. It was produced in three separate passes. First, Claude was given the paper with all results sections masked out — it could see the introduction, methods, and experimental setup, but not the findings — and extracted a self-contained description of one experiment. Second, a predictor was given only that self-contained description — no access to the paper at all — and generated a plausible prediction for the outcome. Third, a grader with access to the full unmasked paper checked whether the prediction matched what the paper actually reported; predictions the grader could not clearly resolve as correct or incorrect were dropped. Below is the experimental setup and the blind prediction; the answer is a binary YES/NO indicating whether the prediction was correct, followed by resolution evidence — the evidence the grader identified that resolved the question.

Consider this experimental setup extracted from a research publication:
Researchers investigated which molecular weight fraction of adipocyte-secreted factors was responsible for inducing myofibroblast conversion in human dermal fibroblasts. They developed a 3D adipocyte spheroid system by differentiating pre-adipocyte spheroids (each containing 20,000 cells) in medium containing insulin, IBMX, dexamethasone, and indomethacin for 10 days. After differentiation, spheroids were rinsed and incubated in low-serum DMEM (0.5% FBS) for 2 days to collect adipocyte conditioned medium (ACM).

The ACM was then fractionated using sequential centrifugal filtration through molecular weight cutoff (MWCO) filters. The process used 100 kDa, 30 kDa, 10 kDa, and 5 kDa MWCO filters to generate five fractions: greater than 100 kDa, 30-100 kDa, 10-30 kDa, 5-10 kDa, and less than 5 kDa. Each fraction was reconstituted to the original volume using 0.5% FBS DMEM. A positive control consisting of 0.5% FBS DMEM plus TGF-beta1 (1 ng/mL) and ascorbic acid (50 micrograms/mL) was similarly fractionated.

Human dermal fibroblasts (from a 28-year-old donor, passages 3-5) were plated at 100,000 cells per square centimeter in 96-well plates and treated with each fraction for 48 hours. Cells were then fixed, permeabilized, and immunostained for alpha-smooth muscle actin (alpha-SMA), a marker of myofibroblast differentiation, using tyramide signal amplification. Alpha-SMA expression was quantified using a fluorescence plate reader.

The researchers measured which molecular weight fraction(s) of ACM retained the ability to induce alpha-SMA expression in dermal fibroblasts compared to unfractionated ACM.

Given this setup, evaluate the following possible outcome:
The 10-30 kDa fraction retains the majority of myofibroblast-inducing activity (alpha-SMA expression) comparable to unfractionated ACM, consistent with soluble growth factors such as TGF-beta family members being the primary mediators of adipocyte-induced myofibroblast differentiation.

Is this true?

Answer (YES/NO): NO